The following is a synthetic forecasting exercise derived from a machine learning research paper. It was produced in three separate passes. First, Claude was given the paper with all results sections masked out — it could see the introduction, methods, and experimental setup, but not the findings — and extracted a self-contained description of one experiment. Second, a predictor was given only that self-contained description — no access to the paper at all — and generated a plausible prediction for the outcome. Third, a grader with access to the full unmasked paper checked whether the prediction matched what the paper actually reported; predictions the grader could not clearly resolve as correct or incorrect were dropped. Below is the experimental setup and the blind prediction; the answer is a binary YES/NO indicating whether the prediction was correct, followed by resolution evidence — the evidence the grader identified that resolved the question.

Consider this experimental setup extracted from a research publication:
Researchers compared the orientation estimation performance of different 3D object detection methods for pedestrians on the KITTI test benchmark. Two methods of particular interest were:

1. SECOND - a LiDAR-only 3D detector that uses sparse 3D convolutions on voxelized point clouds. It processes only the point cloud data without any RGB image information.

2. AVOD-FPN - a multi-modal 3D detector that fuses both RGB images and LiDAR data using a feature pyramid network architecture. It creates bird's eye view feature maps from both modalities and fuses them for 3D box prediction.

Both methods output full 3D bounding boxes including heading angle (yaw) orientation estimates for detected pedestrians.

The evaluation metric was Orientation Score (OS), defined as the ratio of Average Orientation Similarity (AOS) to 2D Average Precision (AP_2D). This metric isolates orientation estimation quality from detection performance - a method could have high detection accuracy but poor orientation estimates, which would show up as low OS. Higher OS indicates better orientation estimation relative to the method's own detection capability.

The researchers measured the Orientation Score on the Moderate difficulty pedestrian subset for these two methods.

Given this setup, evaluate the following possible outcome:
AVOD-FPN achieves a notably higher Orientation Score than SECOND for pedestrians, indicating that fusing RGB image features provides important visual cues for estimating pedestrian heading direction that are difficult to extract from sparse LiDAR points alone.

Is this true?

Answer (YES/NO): NO